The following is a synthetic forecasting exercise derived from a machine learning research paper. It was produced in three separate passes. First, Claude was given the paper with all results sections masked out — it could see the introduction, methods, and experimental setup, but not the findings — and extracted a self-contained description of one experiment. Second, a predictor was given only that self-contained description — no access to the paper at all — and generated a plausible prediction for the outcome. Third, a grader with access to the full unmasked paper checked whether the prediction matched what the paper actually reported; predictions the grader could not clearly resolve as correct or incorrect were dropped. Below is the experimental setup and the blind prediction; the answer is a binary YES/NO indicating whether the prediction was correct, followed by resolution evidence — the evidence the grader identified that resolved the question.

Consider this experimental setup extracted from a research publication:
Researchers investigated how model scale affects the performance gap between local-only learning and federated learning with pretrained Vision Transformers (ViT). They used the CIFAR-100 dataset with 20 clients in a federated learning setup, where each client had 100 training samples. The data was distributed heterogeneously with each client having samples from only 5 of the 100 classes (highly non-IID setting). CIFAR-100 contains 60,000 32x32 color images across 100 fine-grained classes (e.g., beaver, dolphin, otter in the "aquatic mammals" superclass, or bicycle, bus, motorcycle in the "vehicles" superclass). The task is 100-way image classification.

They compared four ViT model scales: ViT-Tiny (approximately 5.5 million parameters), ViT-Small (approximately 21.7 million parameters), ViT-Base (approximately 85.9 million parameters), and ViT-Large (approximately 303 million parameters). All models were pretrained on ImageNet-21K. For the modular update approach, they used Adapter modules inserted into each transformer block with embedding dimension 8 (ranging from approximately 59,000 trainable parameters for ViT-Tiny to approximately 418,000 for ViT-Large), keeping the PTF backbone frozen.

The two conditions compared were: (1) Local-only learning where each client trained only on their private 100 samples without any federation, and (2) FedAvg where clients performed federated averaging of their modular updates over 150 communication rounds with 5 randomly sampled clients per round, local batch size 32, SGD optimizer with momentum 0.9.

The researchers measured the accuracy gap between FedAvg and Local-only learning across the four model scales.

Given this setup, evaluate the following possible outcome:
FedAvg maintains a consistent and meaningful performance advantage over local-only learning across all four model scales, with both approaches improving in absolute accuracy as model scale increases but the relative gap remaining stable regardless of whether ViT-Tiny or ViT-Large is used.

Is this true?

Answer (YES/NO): NO